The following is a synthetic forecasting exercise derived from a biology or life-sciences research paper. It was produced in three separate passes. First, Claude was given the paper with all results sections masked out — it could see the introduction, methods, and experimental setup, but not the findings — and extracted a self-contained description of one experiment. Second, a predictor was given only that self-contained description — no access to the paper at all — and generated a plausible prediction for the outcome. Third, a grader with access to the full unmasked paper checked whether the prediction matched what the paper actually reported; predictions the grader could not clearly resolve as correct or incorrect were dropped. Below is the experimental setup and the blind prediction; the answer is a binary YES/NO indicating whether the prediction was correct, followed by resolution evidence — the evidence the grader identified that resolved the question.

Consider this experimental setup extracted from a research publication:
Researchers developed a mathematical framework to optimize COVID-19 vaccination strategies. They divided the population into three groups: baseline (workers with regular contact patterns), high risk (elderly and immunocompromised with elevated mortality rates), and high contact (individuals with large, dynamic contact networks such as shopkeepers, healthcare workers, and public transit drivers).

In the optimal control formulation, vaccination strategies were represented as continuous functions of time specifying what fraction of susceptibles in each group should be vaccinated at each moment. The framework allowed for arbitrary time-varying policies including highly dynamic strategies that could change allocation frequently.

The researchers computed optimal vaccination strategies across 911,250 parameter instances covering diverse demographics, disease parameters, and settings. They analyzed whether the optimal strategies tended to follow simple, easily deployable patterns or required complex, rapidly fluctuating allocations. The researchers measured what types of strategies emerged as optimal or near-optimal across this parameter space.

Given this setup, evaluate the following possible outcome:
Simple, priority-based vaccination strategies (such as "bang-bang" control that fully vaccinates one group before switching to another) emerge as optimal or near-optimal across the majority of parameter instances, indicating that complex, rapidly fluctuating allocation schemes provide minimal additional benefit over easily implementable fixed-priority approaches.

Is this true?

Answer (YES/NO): YES